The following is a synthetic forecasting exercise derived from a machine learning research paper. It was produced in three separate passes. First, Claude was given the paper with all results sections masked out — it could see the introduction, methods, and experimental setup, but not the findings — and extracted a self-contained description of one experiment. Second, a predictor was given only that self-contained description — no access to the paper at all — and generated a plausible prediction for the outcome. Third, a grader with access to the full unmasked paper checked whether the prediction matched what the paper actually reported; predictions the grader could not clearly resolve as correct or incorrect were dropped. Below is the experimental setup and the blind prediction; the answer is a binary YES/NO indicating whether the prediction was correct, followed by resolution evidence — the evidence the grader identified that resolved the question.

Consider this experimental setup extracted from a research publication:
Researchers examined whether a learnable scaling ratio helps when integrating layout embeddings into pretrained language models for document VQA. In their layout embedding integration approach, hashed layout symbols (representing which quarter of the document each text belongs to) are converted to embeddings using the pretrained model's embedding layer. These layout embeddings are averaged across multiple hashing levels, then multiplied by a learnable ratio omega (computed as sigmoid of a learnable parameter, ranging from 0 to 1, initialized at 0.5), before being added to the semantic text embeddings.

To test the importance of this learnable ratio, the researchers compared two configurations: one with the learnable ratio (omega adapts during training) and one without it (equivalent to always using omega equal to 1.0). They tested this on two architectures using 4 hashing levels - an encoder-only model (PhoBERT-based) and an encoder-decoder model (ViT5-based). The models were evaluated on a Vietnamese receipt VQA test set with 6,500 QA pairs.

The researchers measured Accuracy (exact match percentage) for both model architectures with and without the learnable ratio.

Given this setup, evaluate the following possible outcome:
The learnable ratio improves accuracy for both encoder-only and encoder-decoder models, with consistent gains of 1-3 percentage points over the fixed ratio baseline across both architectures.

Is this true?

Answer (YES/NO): NO